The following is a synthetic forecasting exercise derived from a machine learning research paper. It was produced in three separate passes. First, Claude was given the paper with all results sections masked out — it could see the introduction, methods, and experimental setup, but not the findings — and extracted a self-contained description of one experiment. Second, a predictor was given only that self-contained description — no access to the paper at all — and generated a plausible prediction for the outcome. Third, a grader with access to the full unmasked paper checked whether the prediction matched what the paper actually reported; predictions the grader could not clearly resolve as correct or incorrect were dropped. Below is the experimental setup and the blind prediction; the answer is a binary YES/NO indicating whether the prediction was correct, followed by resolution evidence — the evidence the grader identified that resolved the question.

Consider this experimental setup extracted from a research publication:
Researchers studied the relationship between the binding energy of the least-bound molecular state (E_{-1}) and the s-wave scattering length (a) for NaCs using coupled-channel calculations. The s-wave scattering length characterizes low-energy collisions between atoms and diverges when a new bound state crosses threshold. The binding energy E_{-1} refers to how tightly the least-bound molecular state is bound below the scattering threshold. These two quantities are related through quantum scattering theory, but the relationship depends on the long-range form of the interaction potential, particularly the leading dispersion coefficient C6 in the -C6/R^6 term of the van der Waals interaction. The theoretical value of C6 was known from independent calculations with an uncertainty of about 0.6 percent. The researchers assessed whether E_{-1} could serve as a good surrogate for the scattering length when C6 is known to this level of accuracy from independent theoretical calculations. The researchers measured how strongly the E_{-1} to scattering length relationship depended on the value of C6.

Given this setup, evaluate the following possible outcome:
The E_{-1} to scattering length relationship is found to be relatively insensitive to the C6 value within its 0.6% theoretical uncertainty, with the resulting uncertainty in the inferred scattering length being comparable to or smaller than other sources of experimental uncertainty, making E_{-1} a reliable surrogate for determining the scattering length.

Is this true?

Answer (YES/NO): YES